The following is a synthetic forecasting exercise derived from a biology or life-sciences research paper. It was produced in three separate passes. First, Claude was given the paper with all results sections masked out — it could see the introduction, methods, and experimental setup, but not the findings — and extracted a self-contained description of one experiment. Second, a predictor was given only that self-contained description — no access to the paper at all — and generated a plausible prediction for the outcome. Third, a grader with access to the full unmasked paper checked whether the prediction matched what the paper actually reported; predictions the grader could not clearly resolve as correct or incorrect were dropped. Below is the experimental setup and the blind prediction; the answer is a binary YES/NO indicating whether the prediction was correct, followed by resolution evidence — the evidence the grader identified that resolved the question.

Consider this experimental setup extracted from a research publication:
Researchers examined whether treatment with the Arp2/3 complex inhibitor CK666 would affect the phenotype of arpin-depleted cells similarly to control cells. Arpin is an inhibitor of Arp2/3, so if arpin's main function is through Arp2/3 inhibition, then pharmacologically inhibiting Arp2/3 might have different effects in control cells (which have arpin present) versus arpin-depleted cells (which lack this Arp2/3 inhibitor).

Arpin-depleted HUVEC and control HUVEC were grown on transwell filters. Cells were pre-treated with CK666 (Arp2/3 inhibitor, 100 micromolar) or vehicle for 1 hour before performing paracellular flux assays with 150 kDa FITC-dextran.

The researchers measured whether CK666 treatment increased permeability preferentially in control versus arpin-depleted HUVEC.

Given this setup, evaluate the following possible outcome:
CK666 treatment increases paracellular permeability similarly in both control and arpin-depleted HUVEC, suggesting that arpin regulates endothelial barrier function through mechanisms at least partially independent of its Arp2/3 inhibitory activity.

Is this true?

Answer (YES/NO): YES